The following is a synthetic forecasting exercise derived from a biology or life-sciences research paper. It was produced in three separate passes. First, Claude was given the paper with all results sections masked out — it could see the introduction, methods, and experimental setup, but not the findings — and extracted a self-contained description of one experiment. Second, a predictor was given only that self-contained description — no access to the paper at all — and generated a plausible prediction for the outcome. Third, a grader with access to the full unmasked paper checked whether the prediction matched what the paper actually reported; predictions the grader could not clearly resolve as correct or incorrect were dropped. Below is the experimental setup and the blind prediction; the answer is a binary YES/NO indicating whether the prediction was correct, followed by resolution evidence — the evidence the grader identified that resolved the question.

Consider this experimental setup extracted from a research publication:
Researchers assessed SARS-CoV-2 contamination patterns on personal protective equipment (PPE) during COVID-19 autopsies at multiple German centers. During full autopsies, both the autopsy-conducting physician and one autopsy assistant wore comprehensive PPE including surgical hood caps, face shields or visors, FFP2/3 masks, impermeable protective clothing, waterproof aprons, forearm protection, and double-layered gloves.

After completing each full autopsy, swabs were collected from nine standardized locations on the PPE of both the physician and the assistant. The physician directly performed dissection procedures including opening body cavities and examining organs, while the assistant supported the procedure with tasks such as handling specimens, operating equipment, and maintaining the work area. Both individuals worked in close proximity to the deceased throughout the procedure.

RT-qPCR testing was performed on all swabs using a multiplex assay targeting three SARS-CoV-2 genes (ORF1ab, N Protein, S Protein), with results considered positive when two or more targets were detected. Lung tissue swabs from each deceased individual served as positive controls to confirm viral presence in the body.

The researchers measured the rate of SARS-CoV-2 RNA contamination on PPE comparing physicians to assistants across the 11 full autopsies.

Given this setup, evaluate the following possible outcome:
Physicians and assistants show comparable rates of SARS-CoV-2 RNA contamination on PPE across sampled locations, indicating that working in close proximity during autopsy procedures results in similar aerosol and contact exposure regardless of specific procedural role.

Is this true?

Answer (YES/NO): NO